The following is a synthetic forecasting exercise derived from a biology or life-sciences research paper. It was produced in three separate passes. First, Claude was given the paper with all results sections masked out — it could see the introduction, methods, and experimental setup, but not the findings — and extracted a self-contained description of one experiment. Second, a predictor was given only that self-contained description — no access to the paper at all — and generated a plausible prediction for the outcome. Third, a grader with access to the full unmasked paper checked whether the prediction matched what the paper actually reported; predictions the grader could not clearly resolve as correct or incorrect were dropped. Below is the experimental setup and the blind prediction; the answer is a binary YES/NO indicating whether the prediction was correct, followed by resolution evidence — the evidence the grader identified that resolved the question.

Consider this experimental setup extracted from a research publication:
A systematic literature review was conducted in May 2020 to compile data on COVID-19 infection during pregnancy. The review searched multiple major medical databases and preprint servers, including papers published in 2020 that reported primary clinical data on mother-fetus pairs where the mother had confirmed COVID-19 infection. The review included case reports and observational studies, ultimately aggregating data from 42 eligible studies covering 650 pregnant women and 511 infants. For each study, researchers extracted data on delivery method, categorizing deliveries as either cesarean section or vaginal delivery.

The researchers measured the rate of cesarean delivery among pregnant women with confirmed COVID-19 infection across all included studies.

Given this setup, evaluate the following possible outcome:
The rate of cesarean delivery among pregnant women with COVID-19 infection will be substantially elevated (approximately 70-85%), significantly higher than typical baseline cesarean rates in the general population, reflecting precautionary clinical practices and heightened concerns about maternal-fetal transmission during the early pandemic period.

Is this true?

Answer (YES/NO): NO